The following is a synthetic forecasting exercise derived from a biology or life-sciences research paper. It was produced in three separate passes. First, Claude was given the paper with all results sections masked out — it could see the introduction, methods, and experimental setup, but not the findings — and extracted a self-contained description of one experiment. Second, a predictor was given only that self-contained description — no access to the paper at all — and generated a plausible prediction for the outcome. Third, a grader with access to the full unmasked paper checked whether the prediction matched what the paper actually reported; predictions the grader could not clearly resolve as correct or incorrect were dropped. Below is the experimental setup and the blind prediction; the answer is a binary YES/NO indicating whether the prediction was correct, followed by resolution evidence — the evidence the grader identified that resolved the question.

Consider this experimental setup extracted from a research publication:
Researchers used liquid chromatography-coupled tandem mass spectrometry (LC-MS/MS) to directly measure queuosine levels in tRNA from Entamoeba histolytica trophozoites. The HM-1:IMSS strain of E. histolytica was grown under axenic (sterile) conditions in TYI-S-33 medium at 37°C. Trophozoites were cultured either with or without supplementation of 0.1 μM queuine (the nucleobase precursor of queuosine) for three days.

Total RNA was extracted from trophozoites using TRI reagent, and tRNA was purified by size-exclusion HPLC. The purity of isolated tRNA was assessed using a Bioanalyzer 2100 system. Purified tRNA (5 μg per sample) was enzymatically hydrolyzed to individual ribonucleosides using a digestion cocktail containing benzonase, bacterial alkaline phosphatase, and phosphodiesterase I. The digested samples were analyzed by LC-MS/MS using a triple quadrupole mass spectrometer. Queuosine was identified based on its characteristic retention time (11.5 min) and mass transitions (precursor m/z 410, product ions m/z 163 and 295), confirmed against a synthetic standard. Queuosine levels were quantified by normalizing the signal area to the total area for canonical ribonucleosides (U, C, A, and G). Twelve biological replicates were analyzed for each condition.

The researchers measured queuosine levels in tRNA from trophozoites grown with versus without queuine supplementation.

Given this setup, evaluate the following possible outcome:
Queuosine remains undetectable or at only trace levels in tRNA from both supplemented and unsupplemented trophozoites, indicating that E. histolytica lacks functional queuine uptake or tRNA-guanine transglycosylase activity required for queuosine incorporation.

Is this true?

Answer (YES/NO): NO